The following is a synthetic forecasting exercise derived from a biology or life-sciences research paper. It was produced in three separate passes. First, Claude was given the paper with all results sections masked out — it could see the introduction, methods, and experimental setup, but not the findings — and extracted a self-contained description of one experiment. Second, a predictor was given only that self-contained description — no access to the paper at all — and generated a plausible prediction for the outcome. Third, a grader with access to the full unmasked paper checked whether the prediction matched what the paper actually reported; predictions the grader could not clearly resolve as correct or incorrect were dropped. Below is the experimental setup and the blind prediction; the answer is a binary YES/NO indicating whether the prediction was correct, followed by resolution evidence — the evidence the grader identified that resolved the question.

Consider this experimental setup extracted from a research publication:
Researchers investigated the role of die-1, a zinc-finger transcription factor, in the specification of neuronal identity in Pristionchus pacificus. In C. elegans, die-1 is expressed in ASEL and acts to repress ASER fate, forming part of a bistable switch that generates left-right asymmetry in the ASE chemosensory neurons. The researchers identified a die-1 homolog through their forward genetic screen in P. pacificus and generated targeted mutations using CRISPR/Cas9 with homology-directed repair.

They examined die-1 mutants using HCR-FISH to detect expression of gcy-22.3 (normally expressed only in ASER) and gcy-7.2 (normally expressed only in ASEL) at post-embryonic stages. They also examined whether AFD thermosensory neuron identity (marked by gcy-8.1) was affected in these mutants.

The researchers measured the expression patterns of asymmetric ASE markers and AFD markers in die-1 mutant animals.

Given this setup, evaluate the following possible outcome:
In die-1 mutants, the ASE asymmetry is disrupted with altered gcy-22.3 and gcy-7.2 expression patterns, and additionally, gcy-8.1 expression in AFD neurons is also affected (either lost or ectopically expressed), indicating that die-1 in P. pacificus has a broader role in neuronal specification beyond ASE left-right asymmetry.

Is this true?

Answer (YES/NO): NO